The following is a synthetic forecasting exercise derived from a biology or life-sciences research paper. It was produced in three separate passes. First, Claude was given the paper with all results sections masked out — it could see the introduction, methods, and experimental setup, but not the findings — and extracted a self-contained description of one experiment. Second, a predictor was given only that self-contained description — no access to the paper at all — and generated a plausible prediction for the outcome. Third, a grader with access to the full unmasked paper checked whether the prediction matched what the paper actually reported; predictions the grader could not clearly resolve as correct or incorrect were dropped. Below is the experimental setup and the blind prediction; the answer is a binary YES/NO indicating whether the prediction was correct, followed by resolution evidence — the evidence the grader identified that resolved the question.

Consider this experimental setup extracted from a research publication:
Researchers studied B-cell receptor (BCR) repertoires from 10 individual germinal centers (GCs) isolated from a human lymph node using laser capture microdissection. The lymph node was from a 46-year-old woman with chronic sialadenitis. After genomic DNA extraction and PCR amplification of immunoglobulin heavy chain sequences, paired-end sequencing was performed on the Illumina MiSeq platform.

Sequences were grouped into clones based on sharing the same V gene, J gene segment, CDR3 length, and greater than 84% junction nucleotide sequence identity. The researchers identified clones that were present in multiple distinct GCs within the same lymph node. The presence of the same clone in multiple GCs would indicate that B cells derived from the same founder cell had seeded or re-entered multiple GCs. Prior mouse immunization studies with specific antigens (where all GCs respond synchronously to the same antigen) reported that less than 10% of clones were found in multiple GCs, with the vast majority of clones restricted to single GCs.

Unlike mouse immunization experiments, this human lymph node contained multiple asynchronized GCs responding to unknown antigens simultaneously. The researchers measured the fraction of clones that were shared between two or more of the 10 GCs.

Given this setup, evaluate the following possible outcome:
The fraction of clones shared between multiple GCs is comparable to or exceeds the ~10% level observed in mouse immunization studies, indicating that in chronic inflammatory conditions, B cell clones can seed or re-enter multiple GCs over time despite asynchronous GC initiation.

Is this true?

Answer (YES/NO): YES